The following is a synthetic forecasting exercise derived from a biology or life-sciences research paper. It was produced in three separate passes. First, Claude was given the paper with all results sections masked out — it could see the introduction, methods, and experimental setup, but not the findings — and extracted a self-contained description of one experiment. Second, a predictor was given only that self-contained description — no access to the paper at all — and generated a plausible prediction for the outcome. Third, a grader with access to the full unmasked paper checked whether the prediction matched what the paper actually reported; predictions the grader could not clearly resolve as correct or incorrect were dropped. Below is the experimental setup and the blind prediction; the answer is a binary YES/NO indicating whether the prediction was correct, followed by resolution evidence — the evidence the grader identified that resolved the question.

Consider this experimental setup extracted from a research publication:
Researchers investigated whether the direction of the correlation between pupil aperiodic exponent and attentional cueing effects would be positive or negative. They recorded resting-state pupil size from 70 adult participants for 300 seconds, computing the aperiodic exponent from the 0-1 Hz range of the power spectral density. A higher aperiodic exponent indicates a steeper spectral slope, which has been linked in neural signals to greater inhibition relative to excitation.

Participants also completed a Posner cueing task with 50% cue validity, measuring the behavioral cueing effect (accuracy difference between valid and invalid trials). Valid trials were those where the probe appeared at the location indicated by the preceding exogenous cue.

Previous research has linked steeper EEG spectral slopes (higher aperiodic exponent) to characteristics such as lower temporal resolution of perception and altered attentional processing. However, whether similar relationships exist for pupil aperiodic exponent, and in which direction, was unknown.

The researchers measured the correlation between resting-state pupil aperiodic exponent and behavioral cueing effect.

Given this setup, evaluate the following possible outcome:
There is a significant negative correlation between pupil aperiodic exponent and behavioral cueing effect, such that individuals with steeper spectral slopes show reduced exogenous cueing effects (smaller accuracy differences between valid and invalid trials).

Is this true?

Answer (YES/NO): NO